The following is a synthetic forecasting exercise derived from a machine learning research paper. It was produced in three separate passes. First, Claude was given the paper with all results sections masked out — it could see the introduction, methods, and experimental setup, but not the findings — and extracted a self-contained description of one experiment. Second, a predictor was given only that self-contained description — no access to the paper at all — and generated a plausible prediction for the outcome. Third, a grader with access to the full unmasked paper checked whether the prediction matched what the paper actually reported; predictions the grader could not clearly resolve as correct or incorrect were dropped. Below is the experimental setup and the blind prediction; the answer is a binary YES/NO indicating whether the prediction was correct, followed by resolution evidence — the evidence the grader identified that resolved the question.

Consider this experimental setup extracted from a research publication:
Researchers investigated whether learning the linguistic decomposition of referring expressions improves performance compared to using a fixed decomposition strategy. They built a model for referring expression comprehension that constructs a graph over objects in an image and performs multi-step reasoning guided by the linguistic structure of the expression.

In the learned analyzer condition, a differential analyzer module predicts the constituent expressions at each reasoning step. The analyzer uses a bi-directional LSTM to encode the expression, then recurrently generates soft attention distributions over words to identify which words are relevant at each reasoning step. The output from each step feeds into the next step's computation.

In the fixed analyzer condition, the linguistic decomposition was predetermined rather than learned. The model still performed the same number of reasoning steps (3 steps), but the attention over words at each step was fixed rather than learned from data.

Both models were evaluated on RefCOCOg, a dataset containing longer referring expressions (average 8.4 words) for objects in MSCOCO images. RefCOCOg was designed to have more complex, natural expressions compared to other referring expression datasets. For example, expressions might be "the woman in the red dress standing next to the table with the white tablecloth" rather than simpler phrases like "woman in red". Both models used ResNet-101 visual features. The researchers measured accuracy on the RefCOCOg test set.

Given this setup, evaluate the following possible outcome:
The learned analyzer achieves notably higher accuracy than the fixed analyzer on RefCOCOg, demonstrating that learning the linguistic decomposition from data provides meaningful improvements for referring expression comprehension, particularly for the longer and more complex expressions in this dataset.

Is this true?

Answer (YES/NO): YES